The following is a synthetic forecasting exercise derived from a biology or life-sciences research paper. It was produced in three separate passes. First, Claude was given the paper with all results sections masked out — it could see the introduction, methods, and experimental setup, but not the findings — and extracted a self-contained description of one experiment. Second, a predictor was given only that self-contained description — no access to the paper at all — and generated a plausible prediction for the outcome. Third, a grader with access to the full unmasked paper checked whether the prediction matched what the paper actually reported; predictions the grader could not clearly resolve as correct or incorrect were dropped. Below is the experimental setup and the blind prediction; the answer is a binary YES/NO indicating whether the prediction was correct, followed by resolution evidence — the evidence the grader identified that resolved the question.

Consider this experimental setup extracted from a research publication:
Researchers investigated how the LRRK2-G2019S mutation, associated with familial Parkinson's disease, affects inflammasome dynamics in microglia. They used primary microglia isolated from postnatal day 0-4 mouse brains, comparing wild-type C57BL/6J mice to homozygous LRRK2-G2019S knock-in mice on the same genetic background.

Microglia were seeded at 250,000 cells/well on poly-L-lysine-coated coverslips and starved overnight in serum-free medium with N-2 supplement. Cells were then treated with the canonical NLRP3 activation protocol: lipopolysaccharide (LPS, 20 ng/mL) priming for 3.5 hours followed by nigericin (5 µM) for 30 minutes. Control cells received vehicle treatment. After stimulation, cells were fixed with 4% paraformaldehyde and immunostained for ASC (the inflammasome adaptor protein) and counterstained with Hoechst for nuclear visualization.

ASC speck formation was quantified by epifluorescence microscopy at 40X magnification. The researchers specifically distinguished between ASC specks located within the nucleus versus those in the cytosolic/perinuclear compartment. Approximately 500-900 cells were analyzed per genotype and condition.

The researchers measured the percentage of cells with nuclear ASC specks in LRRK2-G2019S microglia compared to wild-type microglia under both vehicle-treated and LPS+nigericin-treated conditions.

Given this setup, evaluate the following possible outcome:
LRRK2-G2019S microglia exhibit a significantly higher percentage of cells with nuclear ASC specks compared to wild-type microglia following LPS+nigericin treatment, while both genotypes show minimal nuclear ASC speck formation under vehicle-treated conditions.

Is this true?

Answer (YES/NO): NO